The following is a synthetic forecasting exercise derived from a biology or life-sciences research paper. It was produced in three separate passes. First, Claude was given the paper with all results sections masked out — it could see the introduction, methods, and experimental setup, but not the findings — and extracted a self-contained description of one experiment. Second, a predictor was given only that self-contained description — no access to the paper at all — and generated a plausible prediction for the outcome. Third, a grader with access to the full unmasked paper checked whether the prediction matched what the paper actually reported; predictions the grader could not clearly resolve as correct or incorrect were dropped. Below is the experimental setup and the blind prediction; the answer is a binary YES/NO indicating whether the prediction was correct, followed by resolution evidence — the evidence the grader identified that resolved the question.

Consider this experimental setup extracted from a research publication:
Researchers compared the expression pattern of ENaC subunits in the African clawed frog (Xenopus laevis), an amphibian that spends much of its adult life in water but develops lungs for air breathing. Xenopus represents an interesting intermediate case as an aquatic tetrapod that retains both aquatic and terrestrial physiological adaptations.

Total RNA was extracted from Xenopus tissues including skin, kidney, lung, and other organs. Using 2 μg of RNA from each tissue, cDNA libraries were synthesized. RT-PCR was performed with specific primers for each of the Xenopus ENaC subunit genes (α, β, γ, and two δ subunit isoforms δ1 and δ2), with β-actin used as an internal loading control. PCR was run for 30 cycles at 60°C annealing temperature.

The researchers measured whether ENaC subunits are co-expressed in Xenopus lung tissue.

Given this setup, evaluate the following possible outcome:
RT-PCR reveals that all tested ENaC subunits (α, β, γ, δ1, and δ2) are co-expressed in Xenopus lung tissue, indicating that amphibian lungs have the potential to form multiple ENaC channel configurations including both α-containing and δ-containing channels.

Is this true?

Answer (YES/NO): NO